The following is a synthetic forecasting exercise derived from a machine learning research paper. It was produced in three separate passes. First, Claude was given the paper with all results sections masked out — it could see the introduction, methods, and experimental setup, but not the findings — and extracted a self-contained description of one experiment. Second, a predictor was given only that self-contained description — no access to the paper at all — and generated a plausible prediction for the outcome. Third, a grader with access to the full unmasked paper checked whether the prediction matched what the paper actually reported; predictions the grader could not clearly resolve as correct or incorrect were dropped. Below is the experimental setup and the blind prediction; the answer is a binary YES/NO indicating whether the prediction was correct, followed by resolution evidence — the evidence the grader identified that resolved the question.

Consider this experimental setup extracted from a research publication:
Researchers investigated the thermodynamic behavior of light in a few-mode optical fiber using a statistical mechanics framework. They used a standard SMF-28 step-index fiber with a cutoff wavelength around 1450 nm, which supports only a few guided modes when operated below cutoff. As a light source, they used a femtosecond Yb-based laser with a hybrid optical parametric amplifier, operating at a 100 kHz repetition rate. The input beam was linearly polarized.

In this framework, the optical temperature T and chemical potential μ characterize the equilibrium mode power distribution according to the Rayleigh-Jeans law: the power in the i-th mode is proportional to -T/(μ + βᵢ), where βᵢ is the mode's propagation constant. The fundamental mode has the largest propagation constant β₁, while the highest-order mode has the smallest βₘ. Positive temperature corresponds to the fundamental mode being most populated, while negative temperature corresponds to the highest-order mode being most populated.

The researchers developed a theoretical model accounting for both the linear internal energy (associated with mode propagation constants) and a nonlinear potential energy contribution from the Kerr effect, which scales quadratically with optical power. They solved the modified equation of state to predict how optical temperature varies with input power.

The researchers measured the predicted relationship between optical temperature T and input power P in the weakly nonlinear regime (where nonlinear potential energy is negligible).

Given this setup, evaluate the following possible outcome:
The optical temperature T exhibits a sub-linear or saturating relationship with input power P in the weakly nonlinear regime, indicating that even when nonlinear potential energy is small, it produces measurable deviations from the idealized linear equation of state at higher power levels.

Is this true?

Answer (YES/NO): NO